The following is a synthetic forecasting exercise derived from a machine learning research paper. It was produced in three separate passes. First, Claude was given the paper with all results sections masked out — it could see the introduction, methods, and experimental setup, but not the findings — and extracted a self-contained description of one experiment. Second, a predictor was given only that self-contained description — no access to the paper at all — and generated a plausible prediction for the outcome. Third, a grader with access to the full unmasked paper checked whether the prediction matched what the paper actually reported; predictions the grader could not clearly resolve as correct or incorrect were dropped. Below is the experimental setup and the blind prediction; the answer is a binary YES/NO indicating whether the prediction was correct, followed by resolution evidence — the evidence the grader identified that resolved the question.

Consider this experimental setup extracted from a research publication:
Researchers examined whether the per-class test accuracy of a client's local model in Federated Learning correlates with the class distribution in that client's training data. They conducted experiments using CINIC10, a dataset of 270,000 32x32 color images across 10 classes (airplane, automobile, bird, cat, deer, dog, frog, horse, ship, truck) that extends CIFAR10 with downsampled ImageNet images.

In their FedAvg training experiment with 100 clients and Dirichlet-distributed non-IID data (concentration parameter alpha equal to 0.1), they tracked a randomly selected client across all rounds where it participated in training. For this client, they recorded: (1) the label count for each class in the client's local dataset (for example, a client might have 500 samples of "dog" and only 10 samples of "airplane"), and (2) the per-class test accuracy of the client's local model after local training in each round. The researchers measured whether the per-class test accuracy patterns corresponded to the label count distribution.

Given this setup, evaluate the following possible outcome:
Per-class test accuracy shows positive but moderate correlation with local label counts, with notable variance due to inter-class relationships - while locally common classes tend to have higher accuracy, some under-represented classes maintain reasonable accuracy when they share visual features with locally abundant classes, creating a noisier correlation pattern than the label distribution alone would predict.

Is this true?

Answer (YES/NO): NO